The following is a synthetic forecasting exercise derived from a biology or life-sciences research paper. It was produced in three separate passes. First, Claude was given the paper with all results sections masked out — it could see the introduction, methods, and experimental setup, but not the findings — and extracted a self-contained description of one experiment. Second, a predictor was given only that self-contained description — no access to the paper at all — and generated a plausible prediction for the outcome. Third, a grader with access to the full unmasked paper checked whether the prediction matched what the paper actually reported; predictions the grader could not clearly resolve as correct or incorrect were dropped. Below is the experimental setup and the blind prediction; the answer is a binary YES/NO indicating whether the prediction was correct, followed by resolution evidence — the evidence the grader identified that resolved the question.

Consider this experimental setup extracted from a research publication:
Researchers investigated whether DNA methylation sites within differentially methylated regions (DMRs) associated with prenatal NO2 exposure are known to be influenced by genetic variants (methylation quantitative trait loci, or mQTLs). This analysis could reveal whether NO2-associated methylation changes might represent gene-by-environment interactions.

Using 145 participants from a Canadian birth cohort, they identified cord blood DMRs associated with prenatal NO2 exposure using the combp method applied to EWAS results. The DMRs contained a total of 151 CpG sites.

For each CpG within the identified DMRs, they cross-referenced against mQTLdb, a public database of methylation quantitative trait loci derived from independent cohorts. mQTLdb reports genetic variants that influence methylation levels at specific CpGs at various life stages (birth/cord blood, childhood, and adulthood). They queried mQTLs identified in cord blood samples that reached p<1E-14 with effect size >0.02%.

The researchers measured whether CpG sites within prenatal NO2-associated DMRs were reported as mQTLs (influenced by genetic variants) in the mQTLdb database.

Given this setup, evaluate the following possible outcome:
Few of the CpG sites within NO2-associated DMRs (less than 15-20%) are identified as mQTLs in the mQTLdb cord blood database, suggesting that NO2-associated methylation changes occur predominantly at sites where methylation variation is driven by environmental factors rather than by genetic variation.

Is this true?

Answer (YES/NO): NO